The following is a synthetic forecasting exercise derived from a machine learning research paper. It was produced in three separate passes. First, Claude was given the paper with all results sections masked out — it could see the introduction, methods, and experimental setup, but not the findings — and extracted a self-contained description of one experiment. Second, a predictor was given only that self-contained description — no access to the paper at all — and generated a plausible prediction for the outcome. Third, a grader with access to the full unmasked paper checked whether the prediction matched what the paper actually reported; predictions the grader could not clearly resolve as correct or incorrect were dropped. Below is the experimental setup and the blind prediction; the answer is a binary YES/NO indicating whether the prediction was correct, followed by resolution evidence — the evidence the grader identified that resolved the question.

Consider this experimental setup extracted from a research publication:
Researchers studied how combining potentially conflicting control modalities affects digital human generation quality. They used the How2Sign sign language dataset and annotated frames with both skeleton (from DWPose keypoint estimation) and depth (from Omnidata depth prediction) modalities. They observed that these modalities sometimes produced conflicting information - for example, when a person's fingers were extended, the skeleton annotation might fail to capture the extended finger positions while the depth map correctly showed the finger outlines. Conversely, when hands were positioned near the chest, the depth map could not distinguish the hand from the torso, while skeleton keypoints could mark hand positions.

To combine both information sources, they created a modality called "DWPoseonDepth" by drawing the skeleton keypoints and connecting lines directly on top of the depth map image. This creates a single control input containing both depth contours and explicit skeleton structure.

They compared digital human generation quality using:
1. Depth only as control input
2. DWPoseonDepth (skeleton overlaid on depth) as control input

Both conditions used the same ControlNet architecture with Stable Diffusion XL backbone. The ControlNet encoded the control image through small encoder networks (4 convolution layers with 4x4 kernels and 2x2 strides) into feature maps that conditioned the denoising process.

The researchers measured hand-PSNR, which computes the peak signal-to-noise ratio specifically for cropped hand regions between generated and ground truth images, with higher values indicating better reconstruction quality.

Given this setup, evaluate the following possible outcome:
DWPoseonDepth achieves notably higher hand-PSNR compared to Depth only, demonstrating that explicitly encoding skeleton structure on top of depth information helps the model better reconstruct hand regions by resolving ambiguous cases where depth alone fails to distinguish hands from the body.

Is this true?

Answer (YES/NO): NO